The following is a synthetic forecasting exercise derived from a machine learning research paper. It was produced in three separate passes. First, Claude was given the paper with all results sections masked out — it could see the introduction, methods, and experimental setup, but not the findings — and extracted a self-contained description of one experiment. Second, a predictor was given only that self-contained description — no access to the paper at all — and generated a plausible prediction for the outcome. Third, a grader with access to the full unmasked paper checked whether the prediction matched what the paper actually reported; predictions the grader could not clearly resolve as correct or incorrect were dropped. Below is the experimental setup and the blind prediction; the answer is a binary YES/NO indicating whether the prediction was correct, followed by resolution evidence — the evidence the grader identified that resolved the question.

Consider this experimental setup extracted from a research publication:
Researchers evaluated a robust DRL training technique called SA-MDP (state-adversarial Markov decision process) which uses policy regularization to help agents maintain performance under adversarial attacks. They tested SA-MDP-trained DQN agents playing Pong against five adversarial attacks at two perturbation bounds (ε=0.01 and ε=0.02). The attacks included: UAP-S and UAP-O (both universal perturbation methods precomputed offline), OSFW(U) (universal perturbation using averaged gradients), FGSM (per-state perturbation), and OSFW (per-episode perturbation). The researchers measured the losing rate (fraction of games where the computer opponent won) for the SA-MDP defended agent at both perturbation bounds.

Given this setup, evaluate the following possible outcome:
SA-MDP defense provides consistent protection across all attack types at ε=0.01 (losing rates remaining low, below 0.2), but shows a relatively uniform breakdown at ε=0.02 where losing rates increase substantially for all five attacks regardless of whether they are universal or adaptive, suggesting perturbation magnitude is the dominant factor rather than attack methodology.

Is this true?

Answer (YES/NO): YES